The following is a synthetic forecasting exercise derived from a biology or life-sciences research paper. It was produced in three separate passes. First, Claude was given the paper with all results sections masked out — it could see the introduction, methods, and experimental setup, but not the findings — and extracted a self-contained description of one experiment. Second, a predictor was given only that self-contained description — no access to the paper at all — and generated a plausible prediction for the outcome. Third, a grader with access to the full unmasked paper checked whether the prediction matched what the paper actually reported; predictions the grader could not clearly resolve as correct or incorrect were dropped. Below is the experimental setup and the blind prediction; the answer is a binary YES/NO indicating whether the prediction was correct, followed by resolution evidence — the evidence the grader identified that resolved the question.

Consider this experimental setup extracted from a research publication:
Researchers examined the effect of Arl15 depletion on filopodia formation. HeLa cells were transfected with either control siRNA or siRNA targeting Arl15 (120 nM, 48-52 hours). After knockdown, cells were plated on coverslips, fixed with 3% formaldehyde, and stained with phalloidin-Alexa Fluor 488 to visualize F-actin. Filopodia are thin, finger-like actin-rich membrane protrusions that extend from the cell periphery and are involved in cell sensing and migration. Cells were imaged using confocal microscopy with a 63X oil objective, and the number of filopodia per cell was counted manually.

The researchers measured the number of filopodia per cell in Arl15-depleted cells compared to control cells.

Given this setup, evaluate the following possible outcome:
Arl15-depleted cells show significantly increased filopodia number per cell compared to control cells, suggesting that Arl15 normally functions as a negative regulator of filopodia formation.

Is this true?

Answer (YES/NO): NO